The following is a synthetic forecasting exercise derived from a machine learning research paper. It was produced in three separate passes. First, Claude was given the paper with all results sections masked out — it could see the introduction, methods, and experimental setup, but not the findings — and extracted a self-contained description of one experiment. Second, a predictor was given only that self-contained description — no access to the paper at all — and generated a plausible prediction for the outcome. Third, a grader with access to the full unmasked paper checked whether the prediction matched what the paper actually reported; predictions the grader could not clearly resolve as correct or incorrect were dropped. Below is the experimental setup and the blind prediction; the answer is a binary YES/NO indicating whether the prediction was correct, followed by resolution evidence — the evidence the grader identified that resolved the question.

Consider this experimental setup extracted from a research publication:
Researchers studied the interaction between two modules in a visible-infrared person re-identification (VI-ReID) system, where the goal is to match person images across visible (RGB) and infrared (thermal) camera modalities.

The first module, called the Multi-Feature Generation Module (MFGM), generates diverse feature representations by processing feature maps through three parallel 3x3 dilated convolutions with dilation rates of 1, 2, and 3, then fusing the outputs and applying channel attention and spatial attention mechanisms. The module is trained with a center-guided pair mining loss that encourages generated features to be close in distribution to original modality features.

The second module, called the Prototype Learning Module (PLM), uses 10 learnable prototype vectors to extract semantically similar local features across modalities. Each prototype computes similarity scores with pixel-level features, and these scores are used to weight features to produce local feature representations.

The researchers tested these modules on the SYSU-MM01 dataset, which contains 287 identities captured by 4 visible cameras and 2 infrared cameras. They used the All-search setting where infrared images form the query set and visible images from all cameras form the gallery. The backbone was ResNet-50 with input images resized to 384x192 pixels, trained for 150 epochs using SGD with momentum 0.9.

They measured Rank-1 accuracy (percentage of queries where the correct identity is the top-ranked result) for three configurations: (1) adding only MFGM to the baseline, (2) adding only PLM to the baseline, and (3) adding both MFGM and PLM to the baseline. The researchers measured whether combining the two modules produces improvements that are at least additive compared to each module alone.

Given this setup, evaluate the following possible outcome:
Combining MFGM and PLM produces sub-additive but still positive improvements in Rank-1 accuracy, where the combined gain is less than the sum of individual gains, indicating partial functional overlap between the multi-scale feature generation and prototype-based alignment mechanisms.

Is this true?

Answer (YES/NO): YES